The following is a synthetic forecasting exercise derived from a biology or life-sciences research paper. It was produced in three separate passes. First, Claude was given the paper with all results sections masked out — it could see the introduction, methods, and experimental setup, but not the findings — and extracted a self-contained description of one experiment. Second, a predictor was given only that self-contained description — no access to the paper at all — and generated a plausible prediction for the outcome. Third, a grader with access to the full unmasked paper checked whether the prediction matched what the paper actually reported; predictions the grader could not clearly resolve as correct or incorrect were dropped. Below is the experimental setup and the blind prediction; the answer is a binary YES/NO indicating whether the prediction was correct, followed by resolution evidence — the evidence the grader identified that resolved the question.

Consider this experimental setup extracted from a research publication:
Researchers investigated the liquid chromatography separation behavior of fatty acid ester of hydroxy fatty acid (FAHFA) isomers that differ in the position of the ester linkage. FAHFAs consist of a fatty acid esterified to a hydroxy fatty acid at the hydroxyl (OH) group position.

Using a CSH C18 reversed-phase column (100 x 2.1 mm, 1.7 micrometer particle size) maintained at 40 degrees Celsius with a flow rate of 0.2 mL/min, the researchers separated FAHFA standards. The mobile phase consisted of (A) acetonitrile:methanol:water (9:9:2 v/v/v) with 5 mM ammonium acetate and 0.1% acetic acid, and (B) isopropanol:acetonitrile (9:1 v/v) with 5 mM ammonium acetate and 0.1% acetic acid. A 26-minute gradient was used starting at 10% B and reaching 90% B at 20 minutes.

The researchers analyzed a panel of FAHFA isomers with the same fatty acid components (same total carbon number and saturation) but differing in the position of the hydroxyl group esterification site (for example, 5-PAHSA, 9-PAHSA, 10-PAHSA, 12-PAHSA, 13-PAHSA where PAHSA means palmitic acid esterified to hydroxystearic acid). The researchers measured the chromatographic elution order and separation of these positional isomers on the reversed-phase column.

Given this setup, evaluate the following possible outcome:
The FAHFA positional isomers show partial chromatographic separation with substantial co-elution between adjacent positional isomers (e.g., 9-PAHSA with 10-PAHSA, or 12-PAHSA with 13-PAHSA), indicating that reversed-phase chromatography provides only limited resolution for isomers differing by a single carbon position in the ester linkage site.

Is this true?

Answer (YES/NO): YES